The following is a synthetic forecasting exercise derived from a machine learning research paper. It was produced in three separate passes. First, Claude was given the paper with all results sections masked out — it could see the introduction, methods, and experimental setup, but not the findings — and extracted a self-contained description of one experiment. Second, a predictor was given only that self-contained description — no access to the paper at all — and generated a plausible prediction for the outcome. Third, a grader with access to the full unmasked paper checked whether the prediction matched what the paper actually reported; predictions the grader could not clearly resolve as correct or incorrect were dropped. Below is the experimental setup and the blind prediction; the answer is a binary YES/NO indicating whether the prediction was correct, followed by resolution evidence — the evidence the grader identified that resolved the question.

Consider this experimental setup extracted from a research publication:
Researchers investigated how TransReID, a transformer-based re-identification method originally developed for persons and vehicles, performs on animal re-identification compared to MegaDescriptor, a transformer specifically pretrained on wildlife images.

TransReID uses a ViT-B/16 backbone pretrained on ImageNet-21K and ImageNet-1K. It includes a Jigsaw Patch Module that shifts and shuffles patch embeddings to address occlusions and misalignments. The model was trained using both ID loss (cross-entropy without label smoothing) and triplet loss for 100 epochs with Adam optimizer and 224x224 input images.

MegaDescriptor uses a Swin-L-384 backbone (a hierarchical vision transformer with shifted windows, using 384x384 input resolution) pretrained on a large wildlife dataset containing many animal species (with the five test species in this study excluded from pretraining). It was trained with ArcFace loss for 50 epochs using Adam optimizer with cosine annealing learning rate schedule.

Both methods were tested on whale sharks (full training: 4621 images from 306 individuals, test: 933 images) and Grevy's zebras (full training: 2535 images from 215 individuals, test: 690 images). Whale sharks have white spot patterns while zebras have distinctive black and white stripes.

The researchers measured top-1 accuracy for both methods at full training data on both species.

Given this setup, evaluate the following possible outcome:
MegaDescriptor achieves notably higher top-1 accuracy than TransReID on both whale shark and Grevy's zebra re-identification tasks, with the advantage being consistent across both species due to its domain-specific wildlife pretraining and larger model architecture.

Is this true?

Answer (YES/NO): NO